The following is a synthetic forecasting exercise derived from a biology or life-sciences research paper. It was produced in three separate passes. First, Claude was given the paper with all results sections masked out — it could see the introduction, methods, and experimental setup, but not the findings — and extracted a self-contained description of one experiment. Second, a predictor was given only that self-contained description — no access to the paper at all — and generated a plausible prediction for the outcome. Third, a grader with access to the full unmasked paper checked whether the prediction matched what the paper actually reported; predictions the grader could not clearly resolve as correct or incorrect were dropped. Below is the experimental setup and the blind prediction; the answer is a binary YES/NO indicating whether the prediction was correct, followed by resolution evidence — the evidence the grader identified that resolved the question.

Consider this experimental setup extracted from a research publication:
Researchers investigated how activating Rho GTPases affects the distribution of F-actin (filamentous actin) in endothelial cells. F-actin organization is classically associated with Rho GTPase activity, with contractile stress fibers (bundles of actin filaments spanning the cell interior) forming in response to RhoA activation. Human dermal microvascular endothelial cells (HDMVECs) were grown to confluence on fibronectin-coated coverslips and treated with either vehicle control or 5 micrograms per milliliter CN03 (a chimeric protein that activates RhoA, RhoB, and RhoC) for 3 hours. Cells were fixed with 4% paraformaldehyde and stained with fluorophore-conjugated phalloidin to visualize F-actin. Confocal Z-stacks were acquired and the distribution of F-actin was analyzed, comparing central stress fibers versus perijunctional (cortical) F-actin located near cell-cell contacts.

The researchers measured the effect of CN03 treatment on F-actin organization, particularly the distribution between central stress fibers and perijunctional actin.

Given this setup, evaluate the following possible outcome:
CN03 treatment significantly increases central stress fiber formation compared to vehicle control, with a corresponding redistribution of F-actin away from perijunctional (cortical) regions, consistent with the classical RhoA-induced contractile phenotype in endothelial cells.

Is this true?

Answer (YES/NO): NO